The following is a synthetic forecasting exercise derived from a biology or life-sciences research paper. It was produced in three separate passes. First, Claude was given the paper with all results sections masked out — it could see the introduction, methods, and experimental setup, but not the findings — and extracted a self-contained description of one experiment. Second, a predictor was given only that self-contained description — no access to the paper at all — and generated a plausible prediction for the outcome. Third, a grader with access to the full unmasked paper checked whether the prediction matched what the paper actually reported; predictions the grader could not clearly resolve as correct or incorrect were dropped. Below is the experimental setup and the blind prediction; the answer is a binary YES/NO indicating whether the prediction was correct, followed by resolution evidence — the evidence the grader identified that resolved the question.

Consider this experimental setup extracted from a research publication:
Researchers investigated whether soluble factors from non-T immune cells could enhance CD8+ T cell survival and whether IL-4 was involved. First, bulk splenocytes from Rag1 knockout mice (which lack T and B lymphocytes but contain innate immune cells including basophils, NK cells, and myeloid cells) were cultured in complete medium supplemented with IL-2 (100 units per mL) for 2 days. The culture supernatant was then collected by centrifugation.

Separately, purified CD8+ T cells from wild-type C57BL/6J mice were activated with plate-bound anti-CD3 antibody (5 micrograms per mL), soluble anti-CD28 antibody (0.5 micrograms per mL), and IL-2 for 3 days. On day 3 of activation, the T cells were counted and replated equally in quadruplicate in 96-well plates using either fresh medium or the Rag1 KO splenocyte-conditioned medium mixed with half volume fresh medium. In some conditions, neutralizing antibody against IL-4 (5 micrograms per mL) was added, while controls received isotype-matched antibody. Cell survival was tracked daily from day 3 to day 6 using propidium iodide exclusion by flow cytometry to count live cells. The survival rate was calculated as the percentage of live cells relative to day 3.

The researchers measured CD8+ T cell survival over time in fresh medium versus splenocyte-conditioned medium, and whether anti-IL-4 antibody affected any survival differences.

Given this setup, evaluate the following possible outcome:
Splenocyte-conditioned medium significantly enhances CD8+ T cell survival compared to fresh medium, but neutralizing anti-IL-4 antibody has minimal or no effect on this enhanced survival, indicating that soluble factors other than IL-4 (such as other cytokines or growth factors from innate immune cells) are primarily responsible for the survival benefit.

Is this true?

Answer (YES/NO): NO